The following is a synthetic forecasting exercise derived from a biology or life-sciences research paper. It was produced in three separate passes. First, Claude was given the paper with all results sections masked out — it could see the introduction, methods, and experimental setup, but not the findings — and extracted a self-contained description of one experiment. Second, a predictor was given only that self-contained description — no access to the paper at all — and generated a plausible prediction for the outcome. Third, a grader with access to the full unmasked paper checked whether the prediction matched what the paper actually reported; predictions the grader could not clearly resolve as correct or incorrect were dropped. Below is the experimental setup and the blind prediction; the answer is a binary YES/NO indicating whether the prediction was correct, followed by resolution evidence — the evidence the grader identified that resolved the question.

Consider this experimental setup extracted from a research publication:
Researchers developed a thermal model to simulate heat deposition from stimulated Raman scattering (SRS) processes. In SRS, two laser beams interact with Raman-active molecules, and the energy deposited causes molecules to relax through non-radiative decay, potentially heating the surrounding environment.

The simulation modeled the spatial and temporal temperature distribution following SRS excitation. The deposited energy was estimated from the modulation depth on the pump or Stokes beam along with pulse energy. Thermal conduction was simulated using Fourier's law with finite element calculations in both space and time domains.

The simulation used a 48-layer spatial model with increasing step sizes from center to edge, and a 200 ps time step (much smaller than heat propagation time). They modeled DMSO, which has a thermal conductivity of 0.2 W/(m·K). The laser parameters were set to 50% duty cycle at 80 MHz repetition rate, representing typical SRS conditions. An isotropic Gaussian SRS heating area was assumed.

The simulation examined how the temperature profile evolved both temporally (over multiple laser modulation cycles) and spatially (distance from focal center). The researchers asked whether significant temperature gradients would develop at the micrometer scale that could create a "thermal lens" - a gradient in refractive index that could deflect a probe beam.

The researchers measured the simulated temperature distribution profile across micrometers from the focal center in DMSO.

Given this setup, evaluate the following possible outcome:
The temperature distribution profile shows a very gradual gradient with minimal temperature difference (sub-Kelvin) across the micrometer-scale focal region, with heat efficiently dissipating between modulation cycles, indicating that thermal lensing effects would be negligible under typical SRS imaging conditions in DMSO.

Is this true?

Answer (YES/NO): NO